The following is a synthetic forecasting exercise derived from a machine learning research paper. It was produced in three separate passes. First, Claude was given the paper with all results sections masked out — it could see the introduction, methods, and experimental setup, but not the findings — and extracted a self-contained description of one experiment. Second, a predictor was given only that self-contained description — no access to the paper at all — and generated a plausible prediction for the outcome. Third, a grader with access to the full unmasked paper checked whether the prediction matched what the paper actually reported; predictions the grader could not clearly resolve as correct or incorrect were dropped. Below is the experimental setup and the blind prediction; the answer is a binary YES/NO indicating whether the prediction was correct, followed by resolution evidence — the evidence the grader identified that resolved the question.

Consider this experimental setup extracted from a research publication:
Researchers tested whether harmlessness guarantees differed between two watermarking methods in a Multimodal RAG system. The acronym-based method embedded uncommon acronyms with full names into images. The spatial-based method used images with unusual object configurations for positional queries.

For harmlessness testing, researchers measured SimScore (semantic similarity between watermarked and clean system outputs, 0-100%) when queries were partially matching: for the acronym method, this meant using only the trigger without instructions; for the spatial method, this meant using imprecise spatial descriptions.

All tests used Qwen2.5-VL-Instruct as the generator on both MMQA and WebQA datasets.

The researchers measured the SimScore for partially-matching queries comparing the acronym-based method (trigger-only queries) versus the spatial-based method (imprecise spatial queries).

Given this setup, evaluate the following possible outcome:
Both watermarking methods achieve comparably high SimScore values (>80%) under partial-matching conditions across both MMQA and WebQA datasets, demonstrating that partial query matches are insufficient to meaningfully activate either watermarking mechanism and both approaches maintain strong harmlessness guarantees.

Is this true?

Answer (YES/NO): NO